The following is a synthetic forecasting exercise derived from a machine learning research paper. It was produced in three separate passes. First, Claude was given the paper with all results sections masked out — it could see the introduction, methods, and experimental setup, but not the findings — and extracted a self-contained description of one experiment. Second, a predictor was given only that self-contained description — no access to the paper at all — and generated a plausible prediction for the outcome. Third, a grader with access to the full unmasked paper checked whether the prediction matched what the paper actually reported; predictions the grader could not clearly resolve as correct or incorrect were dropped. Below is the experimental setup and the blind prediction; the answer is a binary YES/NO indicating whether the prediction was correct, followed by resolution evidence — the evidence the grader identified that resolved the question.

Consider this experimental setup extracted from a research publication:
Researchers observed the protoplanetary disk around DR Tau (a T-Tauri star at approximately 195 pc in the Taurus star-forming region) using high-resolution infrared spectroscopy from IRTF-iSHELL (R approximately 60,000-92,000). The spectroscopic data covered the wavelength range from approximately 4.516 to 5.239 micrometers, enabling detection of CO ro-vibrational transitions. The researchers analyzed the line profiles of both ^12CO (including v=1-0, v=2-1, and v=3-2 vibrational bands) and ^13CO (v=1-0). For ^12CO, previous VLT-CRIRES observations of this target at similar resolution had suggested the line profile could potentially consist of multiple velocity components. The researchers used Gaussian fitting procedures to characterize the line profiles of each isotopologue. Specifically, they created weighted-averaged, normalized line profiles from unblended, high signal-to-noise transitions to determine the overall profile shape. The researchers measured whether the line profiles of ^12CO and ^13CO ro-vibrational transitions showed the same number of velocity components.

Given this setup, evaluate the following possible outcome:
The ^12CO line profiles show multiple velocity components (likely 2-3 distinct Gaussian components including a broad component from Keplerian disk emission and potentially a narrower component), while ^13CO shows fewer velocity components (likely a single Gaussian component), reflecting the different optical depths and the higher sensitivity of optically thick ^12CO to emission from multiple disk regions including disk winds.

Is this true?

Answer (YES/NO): YES